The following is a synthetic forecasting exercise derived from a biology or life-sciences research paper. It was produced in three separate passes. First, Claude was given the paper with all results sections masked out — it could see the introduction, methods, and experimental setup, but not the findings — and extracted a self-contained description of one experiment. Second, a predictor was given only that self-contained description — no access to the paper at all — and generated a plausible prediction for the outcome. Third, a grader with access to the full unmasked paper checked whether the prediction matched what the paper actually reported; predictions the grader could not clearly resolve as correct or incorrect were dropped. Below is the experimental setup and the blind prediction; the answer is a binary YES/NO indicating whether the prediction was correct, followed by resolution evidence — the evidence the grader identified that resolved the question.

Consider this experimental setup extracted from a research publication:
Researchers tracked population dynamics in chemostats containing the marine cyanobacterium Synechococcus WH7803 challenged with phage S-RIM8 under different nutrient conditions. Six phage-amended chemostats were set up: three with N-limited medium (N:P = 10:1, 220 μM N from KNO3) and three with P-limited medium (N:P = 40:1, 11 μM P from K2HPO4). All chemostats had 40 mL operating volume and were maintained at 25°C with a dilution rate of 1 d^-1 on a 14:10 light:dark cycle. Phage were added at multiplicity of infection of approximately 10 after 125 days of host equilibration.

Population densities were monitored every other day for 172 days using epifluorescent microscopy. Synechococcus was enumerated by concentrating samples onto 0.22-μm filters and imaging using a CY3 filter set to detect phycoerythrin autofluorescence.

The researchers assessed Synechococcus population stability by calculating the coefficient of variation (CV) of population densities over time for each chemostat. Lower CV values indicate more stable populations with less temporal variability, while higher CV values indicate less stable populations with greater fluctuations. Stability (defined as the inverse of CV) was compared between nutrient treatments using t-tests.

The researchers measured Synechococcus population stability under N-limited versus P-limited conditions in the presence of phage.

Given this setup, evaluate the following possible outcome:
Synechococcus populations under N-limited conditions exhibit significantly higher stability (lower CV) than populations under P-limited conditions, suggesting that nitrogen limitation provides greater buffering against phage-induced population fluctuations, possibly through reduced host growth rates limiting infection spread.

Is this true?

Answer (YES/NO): NO